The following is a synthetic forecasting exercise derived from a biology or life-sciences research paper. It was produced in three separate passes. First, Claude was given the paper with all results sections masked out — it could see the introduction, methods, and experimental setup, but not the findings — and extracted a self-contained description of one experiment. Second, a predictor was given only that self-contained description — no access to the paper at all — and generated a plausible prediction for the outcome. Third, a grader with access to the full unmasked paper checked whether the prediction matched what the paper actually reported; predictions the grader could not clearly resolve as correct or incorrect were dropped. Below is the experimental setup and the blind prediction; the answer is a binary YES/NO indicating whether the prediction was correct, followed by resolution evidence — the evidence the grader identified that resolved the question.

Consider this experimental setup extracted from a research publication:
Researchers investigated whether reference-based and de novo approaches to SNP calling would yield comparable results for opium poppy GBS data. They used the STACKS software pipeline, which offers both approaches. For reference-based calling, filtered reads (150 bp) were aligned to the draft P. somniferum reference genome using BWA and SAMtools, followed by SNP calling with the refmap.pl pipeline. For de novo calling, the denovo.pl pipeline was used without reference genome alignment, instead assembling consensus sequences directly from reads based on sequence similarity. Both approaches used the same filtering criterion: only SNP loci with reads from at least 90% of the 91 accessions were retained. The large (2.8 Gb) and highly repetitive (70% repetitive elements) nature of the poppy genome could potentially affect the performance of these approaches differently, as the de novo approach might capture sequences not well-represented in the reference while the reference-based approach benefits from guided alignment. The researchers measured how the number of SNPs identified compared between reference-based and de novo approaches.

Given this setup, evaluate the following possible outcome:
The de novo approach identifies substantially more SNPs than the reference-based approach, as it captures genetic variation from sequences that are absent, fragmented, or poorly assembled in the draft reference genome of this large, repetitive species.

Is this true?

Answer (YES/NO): NO